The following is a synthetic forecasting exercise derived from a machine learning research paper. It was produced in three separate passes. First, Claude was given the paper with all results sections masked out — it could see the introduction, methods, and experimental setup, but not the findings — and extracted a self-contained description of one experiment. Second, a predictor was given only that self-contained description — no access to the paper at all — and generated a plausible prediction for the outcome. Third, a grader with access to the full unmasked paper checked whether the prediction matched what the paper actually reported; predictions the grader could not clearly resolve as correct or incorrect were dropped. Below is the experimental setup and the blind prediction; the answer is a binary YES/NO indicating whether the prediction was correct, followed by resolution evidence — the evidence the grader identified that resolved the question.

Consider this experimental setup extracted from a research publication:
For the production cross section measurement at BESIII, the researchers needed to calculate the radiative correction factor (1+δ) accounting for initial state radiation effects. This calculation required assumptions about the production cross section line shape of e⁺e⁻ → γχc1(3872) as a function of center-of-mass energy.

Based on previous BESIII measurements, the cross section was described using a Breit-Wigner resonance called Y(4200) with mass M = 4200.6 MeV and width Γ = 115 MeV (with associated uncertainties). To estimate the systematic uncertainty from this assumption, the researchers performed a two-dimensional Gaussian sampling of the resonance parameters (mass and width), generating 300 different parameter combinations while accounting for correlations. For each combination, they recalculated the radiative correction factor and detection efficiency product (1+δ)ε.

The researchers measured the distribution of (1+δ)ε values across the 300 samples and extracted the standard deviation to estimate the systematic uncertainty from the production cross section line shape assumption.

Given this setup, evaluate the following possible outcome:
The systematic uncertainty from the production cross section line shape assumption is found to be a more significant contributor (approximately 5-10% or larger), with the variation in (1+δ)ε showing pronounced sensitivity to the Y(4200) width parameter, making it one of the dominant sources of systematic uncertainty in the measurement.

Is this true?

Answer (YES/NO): NO